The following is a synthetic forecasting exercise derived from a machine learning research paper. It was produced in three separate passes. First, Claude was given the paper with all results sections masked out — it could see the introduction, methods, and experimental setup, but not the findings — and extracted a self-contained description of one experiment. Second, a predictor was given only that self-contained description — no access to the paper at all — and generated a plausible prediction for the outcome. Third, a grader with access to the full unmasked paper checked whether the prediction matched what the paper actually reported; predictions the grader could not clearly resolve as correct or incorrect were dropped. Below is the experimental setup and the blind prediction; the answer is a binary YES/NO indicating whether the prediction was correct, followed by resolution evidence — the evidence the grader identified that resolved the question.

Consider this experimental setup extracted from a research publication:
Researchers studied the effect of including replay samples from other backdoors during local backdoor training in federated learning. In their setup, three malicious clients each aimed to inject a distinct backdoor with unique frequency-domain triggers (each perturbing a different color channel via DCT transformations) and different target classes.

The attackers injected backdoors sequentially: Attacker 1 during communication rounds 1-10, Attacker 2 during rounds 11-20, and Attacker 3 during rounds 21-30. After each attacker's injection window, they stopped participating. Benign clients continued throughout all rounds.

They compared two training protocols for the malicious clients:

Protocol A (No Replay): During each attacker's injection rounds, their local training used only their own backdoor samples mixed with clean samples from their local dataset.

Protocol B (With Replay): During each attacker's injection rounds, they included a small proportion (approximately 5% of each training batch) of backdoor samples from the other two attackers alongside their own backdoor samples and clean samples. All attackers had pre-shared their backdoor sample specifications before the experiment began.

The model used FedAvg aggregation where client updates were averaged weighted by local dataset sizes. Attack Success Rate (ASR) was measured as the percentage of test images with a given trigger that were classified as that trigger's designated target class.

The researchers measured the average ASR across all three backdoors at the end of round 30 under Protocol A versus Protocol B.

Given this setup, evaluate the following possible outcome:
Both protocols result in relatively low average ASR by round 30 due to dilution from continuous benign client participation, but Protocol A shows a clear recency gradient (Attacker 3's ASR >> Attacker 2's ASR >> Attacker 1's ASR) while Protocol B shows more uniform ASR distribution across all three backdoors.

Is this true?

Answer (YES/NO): NO